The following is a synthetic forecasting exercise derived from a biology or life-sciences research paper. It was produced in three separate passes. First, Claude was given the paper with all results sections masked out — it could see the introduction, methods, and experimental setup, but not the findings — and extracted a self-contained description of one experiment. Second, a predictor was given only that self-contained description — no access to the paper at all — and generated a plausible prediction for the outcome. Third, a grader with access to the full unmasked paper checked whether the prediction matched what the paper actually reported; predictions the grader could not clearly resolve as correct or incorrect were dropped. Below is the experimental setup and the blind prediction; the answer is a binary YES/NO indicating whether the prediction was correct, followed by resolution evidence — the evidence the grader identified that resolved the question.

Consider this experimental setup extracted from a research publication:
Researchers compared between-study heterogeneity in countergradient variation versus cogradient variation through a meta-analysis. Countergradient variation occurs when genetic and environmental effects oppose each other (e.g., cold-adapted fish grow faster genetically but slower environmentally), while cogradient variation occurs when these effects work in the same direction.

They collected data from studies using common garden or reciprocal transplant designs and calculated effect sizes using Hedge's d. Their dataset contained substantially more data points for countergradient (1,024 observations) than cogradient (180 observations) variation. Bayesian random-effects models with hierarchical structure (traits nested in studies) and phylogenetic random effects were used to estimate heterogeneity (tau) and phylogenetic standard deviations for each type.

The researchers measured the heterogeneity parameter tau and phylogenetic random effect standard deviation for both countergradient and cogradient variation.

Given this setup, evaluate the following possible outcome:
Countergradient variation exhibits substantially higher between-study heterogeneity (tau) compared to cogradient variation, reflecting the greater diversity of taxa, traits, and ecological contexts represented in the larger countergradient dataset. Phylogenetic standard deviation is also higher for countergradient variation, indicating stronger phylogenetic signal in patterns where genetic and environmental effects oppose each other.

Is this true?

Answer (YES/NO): NO